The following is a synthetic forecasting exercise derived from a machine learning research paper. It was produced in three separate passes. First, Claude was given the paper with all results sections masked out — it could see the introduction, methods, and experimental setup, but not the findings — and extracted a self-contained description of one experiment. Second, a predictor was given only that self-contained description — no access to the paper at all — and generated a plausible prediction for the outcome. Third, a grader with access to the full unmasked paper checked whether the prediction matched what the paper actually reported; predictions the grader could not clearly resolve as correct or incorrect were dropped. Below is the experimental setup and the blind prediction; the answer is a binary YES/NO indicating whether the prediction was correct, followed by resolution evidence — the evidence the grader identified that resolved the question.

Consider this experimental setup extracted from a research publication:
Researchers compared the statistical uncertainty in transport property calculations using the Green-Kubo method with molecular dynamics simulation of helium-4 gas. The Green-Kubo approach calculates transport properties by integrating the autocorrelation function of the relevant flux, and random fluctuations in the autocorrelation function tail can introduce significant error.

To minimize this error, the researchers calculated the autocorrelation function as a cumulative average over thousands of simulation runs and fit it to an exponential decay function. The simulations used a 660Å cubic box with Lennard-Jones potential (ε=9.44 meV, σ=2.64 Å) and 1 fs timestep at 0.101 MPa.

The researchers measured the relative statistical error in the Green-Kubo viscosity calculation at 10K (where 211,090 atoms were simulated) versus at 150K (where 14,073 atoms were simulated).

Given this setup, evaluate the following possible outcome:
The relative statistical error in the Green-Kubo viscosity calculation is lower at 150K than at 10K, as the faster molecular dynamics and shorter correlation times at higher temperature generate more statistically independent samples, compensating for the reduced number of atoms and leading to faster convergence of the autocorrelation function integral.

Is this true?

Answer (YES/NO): NO